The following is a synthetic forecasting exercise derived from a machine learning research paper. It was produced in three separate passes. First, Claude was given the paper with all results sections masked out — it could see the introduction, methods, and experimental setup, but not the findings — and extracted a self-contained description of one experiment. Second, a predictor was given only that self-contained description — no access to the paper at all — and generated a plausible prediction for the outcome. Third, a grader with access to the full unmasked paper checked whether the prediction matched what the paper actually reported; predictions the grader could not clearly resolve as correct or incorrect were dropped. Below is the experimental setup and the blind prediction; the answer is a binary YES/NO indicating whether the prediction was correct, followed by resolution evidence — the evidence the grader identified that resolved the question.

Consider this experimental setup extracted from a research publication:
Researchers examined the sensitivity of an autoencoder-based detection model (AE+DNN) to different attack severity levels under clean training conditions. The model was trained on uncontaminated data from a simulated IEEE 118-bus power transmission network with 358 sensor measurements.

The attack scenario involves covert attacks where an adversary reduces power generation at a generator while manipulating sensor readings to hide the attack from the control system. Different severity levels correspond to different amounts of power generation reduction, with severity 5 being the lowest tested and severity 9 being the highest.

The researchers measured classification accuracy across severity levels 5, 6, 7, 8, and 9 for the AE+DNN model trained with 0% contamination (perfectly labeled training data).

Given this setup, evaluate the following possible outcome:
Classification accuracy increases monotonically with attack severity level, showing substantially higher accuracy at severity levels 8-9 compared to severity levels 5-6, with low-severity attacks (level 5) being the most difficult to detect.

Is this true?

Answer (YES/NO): NO